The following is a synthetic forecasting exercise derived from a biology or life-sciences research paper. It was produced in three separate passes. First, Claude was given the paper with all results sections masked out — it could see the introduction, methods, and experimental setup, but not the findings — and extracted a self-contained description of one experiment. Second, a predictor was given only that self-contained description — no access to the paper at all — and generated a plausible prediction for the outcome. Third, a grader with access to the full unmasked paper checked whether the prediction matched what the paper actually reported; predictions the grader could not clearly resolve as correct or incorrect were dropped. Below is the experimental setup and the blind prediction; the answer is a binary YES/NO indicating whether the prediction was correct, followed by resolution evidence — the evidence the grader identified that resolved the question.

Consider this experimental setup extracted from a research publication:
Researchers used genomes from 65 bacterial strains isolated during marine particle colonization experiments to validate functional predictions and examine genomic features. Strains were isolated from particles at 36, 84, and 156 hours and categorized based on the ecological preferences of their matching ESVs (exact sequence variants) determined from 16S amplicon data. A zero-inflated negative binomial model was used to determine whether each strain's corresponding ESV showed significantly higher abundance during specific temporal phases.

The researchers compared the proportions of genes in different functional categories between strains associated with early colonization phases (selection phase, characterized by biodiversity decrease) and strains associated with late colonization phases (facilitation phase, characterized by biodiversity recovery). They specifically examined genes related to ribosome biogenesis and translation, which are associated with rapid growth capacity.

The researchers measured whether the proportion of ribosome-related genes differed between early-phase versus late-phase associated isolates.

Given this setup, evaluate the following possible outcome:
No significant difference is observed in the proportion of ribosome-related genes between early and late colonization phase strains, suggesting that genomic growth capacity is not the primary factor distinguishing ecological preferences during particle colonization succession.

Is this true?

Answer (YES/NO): YES